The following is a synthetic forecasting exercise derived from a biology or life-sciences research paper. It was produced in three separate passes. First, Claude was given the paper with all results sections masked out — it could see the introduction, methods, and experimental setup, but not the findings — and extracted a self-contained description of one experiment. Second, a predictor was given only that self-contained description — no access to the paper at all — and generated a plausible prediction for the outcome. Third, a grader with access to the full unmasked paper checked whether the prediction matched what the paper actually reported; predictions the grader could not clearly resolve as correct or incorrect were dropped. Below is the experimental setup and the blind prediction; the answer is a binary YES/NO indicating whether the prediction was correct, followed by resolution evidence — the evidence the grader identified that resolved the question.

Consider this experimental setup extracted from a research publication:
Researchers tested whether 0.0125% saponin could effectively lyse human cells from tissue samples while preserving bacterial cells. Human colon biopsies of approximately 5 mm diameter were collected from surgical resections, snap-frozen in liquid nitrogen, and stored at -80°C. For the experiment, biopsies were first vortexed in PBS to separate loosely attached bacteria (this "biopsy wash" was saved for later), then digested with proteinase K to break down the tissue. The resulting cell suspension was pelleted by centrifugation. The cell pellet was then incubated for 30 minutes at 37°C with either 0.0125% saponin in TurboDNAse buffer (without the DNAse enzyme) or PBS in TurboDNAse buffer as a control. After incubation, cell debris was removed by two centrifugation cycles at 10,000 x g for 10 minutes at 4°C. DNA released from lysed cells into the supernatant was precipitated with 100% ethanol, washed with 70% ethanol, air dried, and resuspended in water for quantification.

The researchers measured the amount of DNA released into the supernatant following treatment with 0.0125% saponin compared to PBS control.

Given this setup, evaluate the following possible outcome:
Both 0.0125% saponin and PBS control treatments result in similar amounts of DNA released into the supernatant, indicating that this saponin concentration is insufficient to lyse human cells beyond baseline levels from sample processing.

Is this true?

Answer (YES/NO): NO